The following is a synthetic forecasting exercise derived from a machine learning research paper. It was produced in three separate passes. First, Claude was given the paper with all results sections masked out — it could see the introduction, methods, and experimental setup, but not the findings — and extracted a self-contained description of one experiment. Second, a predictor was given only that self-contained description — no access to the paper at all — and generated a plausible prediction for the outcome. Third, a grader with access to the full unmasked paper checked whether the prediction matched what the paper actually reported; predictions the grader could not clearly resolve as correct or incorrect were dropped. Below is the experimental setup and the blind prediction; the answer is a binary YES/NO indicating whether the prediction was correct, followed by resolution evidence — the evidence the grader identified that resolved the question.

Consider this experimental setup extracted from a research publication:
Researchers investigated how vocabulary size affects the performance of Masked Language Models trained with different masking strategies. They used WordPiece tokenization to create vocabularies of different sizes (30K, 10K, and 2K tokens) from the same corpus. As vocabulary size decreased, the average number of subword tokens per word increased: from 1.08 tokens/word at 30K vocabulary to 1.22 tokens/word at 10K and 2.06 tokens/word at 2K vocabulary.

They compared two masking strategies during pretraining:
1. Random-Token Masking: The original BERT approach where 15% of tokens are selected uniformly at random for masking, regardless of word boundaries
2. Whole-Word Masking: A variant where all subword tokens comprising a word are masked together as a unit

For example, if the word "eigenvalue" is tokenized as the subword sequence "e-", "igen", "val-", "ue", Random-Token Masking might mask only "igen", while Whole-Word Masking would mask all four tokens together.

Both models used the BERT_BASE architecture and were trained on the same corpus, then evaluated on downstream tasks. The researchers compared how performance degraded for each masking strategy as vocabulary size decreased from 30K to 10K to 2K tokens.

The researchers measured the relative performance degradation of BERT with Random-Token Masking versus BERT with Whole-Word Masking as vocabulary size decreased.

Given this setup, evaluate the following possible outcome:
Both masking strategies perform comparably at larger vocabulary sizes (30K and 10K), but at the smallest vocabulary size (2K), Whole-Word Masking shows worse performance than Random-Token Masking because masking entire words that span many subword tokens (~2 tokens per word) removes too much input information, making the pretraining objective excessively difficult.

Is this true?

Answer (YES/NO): NO